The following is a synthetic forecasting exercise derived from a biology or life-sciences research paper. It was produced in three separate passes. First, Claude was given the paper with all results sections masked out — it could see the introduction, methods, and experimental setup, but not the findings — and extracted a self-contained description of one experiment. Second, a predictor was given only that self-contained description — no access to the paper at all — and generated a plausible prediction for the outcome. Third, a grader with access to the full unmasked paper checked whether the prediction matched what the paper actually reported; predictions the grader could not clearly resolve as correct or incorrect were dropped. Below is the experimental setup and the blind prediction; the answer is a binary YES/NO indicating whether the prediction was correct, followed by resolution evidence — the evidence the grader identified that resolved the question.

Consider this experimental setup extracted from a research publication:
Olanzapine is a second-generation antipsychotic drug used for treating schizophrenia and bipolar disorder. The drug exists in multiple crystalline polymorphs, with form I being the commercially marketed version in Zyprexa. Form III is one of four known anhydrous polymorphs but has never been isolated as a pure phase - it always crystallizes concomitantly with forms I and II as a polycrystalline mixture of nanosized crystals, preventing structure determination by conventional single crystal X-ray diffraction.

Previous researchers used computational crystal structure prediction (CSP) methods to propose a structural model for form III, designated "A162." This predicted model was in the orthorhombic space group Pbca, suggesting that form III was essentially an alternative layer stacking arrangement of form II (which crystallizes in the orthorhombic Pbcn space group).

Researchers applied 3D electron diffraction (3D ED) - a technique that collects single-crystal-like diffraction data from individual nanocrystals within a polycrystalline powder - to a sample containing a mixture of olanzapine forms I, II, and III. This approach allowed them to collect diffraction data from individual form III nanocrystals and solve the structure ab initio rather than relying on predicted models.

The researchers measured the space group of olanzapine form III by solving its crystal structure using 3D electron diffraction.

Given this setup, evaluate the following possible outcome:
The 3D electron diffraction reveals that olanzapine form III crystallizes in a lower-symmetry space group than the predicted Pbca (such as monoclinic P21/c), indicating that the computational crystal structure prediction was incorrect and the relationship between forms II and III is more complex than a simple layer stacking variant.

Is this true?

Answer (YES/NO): YES